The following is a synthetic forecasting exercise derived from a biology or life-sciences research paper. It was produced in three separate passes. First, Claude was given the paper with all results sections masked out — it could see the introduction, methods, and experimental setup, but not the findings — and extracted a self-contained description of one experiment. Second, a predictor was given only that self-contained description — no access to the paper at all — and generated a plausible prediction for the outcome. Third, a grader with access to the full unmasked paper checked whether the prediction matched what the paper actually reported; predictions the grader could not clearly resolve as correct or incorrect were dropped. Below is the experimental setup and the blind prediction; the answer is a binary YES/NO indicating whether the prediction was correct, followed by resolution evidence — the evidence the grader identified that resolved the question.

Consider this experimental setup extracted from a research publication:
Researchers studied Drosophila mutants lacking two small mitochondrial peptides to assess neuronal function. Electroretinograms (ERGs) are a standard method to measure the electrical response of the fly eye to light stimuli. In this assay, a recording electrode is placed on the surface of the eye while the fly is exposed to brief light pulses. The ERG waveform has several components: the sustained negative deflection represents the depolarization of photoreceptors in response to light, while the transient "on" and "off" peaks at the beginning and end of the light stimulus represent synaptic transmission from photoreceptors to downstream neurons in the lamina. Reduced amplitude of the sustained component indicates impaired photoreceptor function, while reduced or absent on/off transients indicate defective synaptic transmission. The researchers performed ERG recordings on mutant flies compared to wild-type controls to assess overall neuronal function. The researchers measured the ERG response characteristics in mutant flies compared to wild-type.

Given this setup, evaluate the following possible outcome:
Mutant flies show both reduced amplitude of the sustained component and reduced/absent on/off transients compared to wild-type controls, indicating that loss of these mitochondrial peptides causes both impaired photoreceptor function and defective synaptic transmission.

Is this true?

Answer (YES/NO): YES